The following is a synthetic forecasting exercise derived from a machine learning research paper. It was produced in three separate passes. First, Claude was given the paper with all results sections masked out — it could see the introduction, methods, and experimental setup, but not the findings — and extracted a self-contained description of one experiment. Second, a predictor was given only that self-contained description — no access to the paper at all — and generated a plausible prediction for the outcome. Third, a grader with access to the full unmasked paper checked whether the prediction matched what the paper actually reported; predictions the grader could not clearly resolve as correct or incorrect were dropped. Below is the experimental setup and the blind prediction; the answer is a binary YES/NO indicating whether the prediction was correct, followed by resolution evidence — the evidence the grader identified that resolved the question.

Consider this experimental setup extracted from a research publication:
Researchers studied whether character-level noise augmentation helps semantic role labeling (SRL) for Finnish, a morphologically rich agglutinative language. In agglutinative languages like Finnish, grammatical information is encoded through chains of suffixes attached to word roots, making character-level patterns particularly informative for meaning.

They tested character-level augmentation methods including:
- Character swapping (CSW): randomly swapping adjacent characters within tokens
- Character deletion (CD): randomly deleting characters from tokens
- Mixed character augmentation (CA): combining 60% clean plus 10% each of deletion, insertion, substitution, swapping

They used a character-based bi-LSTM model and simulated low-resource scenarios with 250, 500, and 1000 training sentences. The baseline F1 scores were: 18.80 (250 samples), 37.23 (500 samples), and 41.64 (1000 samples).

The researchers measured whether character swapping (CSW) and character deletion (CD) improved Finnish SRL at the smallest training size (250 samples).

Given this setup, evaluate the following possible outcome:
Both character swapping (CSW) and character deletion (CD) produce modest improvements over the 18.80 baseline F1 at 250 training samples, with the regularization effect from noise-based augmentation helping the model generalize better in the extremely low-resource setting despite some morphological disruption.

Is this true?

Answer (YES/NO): NO